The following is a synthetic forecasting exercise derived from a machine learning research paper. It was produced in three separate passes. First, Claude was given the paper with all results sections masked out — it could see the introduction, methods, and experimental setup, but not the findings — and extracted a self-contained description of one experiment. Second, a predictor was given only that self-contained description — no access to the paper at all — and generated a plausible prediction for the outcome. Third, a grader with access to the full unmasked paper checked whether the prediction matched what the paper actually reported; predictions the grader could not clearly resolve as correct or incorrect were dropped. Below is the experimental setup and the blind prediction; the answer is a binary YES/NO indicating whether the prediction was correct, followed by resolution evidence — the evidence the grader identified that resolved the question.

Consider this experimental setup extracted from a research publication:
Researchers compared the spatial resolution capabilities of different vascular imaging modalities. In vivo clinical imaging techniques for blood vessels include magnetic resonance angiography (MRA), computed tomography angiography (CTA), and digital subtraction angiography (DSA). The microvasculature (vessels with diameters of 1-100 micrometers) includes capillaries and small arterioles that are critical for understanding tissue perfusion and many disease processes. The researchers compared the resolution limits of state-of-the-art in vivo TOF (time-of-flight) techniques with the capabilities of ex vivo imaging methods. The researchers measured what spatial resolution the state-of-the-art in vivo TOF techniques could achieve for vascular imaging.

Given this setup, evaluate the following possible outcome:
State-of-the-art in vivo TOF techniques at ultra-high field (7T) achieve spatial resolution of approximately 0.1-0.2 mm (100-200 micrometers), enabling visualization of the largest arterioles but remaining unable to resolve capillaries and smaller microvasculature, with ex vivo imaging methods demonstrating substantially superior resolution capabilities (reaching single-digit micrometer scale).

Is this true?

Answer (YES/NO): NO